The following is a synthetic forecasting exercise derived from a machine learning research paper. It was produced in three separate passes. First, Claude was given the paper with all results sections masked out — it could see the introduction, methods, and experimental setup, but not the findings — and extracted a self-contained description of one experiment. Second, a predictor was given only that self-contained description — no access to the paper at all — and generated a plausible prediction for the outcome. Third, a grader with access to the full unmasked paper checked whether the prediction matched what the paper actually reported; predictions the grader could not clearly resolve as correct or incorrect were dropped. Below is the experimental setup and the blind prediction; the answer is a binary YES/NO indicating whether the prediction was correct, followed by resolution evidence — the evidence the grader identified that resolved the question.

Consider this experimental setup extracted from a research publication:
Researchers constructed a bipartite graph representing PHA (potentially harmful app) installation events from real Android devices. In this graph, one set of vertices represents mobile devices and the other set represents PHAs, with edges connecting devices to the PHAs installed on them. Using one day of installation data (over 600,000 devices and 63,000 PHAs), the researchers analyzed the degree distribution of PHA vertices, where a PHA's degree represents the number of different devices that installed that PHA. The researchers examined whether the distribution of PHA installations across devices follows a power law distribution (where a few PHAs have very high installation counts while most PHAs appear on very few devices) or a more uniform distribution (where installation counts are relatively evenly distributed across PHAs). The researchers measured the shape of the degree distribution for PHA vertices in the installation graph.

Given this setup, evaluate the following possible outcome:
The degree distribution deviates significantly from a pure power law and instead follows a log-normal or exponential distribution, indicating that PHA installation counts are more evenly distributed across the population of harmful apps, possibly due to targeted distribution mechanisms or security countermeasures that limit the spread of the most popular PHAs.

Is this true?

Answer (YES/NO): NO